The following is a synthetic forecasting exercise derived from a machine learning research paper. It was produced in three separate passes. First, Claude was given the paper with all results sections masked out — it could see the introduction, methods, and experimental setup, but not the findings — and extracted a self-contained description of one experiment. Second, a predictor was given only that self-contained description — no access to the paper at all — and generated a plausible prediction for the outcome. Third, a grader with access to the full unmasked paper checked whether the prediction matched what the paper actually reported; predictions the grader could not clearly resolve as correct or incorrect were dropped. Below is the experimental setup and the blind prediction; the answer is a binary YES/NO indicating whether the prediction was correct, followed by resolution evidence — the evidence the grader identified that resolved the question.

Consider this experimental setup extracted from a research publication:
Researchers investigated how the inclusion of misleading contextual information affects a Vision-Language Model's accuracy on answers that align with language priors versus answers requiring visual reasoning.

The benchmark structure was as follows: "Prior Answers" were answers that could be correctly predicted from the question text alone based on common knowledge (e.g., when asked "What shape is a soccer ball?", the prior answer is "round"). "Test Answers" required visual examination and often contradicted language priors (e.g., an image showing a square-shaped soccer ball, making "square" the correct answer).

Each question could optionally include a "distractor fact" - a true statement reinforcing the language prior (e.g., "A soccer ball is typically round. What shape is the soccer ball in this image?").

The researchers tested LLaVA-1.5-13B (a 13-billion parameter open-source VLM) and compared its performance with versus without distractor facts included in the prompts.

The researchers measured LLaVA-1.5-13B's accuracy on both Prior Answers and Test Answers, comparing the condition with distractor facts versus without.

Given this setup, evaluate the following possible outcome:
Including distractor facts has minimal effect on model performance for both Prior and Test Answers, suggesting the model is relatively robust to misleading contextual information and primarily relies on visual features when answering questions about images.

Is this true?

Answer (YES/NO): NO